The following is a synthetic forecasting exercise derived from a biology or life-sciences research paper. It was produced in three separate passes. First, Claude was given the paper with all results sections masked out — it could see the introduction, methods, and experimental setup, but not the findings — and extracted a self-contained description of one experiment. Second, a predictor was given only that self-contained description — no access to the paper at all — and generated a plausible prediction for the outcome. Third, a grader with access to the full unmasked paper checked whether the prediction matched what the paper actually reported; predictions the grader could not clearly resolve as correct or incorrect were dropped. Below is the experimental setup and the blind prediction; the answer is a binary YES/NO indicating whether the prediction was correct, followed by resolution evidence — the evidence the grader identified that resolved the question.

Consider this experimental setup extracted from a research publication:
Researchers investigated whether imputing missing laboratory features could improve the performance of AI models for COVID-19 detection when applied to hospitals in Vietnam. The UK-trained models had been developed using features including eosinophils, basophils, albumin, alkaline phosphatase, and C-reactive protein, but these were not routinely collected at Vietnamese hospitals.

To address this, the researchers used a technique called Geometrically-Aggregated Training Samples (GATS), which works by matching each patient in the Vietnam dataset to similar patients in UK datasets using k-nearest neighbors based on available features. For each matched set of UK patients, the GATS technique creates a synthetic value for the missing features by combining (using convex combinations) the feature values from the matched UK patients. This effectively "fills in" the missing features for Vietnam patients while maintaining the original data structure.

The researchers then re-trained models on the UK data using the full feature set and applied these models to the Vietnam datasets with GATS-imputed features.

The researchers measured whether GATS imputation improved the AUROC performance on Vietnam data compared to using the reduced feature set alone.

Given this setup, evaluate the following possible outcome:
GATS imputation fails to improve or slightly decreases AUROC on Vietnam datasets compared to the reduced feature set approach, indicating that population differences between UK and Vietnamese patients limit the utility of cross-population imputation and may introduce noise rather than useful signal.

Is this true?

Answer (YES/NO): NO